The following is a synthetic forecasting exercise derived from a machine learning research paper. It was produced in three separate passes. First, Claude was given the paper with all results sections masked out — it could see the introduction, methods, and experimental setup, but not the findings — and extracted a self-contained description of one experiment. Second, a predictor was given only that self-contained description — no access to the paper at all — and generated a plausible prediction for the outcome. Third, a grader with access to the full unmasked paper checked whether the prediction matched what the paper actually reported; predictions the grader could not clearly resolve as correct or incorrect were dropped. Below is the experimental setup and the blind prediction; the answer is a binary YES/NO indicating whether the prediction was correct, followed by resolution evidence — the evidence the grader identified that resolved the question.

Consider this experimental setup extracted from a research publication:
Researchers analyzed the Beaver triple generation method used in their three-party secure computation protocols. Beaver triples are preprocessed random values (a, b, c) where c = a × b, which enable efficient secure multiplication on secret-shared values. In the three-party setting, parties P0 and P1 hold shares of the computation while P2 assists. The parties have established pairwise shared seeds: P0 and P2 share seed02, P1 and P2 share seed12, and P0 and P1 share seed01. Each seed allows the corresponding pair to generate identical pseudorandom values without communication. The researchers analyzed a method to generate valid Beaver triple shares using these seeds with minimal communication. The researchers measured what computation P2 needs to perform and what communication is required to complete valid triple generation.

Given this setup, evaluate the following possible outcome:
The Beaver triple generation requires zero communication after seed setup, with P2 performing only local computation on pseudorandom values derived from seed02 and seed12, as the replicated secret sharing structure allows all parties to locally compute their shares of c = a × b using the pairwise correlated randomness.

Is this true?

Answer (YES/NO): NO